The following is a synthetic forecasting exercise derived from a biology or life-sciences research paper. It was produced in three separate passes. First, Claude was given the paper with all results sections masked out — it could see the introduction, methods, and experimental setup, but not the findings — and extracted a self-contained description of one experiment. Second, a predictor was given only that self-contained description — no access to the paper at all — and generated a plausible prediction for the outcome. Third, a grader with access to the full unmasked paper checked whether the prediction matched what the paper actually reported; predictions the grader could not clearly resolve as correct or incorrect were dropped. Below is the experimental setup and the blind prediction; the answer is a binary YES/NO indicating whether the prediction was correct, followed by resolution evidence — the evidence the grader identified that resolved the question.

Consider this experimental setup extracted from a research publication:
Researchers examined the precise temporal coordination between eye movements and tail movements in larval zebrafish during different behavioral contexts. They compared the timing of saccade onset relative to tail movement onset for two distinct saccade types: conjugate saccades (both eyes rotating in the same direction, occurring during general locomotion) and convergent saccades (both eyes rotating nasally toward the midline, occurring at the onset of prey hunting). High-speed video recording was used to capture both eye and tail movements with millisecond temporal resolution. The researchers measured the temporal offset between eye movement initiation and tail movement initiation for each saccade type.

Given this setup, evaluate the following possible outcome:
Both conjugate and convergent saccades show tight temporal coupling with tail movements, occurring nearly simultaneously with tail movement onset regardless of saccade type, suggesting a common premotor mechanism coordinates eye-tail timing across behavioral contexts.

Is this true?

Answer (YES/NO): NO